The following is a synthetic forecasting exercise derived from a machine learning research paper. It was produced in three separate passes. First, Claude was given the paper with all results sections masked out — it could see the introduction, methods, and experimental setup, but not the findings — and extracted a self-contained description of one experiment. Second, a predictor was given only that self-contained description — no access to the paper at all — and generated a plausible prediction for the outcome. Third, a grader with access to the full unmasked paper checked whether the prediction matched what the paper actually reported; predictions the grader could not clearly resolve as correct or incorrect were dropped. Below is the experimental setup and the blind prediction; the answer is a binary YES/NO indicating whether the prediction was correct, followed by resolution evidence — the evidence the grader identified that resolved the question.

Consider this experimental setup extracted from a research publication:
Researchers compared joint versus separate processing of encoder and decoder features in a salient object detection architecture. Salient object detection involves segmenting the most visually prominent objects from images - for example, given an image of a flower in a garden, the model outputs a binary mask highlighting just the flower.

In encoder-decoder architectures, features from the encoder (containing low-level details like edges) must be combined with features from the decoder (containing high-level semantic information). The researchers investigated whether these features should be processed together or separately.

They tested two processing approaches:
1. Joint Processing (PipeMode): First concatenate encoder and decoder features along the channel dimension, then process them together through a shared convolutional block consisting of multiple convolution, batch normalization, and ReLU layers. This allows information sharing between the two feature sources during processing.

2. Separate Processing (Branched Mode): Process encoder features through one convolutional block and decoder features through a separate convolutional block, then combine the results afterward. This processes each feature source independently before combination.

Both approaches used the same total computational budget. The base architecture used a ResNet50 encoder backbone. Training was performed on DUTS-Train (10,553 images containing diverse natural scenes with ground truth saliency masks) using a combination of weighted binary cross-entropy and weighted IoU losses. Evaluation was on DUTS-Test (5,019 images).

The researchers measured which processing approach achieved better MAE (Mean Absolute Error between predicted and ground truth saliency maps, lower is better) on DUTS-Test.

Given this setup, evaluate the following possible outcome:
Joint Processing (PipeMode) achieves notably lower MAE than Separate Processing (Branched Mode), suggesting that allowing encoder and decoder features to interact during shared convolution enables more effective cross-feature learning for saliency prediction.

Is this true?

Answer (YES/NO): YES